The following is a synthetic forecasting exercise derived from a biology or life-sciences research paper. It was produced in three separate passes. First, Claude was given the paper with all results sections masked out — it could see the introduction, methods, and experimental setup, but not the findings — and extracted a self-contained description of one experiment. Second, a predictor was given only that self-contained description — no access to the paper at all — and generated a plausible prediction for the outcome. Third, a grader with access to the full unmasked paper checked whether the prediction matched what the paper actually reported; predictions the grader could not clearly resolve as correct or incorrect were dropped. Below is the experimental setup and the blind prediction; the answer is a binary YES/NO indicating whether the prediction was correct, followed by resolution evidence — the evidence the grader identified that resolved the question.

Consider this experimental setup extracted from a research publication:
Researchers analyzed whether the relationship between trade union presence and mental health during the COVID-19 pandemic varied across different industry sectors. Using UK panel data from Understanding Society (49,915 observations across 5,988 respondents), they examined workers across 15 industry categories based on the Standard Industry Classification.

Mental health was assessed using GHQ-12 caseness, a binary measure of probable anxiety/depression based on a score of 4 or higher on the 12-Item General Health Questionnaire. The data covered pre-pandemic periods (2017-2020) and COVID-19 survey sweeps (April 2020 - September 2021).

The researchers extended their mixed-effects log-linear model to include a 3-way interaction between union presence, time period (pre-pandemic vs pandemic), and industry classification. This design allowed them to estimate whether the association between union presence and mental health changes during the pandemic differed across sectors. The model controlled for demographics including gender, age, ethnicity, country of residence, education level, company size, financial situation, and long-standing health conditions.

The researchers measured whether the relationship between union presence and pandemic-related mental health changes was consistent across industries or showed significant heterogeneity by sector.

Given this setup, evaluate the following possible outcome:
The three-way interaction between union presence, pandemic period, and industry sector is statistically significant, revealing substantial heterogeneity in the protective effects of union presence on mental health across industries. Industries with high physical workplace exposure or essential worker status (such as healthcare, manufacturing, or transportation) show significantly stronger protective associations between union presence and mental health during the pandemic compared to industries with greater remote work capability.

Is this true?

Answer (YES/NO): NO